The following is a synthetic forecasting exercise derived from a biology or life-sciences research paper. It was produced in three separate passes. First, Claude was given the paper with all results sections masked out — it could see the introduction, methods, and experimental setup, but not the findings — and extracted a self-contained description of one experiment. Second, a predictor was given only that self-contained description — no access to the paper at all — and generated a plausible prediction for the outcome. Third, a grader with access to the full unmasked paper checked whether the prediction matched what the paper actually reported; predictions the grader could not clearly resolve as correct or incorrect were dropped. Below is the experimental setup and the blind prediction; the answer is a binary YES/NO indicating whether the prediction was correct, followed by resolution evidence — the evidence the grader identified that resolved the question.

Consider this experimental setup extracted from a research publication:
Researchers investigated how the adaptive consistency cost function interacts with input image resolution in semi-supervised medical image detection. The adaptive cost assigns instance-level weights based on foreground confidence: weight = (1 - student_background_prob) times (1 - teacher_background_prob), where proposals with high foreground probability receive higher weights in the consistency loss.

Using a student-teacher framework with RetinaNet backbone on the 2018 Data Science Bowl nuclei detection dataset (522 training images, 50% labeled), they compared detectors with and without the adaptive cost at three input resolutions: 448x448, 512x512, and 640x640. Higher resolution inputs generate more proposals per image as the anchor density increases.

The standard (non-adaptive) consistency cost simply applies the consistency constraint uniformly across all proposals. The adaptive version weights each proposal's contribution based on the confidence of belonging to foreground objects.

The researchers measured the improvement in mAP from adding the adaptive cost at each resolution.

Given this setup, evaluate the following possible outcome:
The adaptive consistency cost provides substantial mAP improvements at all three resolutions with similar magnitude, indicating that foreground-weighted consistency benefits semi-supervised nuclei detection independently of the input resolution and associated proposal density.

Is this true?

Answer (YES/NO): NO